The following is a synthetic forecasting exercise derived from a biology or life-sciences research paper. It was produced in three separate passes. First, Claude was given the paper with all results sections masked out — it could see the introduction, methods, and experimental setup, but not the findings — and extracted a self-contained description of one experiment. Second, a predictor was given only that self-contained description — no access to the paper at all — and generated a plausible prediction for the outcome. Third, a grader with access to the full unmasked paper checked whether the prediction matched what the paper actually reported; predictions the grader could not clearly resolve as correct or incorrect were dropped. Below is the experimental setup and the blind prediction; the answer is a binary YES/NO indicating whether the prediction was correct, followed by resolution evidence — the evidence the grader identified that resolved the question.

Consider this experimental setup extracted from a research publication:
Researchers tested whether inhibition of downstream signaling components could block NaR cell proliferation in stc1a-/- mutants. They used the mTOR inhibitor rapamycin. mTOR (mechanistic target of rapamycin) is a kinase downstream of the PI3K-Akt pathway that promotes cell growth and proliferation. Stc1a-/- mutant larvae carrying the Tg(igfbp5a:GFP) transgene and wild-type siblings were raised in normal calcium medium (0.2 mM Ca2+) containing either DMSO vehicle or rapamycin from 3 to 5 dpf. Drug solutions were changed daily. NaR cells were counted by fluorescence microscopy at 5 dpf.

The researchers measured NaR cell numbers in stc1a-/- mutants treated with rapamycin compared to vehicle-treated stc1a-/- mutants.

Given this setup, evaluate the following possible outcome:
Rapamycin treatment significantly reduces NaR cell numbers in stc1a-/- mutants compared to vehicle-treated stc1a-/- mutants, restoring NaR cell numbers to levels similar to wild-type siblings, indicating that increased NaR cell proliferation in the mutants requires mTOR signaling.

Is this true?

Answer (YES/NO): YES